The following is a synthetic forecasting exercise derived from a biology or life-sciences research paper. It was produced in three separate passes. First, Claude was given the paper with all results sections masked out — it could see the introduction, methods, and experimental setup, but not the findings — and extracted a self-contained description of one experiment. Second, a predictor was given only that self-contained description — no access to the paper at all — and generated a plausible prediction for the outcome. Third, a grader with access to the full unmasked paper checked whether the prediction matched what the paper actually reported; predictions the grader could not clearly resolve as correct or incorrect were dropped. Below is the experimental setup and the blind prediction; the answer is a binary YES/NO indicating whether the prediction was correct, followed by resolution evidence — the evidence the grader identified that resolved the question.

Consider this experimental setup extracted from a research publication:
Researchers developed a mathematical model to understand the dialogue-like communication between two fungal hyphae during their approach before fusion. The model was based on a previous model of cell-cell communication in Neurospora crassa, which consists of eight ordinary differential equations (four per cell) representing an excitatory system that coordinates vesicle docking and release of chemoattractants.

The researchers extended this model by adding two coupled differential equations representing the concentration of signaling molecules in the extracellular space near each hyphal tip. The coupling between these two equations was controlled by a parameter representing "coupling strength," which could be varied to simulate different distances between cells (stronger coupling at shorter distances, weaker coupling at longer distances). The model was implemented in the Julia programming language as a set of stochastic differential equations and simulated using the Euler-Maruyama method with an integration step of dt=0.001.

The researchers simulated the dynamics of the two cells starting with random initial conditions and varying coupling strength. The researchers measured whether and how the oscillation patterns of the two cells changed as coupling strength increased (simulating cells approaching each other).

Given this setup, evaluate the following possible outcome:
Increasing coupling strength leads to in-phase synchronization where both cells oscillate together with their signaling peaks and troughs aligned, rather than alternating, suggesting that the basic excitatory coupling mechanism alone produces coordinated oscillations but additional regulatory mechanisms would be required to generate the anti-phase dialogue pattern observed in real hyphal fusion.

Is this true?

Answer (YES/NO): NO